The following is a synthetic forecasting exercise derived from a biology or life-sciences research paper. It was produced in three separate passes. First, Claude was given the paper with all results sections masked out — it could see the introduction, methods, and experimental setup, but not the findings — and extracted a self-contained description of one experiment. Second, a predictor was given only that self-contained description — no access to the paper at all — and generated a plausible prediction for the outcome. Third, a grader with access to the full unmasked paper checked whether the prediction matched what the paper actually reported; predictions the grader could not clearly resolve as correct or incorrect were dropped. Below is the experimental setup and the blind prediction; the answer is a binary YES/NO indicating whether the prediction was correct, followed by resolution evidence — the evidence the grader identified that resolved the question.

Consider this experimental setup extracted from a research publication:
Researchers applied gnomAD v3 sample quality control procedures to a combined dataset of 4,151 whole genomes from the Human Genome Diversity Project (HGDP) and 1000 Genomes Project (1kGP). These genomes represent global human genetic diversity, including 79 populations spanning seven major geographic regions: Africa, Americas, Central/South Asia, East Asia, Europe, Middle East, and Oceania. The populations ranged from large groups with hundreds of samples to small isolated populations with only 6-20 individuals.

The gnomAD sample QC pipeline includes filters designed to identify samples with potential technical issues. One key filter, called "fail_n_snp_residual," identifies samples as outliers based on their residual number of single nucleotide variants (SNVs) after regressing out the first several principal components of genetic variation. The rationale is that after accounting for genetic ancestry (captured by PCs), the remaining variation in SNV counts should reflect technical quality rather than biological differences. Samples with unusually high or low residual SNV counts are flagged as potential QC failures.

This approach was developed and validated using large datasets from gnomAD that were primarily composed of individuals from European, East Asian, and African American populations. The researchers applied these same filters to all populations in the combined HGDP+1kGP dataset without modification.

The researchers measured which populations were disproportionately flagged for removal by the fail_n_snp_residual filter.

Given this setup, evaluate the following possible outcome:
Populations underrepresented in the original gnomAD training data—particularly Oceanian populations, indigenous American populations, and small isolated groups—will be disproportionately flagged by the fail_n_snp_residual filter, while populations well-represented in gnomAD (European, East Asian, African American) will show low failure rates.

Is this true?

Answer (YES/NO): NO